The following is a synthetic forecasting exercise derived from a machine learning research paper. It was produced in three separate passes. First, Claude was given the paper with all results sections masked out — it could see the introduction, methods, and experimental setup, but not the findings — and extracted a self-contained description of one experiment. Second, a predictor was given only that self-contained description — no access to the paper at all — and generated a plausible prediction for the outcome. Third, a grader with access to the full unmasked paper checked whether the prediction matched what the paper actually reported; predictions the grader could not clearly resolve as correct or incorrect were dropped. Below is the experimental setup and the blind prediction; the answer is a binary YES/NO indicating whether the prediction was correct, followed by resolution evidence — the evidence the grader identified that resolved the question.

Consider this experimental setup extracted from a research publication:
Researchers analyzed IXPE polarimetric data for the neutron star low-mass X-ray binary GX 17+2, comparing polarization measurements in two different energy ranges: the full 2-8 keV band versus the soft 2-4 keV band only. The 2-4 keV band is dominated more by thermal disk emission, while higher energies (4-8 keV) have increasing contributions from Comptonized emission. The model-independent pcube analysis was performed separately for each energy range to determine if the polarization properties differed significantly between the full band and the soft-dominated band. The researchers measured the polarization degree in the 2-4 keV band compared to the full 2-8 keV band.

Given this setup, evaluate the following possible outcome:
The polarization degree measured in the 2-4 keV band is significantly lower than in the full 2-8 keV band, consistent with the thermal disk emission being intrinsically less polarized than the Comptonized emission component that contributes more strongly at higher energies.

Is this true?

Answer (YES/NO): NO